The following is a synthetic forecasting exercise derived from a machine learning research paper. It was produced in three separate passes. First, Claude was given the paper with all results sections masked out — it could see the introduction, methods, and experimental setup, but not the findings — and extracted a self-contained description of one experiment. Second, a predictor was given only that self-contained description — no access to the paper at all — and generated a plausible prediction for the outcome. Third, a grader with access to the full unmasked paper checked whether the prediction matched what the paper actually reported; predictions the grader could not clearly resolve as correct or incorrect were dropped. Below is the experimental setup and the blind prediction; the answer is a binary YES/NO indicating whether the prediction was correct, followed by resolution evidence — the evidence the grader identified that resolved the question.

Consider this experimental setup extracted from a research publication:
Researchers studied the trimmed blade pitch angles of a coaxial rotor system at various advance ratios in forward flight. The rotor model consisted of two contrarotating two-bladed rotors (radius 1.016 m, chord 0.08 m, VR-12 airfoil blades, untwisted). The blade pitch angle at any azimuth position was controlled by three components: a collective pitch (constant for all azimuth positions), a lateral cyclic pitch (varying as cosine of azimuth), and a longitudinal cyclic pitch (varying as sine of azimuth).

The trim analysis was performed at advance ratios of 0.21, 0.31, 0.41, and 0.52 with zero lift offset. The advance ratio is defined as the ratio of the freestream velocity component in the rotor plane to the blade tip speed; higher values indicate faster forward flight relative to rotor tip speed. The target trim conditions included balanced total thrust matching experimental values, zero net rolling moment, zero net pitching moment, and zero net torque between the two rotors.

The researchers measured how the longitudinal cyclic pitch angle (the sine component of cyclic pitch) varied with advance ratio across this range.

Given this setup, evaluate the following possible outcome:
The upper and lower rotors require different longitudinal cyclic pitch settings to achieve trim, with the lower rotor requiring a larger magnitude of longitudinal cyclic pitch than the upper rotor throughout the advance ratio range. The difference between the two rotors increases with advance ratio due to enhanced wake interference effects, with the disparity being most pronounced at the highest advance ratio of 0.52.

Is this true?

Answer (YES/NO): NO